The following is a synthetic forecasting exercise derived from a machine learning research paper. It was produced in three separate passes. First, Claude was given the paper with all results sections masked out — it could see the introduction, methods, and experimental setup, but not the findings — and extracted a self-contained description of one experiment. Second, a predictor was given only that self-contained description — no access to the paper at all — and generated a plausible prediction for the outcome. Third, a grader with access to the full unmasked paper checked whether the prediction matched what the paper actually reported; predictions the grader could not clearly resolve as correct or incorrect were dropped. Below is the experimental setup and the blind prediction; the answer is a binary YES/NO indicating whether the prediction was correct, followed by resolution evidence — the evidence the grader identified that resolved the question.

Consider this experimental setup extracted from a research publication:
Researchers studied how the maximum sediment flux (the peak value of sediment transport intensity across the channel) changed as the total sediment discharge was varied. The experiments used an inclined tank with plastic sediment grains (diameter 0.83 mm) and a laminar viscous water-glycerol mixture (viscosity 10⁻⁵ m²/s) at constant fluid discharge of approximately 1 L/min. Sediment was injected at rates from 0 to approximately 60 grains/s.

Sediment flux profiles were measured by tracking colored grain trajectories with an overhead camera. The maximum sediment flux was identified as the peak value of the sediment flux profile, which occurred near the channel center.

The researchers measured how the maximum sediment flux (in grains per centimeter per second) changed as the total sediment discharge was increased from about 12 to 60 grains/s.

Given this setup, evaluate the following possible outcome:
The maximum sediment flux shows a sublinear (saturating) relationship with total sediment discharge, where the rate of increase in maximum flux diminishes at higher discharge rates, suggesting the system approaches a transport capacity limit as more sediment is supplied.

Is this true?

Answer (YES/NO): YES